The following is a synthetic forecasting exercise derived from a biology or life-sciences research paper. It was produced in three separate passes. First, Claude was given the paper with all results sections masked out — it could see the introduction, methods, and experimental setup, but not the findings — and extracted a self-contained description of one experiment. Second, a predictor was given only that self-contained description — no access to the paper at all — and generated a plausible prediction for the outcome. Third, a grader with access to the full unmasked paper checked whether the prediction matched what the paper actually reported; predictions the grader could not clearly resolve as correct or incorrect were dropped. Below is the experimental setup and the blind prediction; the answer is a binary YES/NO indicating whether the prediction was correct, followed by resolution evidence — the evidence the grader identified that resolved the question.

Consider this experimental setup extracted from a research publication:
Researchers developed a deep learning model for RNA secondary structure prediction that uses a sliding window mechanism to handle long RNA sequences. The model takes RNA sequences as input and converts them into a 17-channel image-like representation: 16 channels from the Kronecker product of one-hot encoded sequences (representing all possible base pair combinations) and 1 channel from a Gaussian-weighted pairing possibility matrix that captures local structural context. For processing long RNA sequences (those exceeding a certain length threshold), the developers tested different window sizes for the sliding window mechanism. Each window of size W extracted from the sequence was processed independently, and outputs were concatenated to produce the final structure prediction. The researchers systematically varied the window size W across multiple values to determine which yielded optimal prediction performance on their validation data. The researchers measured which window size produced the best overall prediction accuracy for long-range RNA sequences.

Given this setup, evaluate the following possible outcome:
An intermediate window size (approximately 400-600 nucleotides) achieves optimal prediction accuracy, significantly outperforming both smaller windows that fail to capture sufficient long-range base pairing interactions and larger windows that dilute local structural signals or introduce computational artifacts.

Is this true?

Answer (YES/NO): NO